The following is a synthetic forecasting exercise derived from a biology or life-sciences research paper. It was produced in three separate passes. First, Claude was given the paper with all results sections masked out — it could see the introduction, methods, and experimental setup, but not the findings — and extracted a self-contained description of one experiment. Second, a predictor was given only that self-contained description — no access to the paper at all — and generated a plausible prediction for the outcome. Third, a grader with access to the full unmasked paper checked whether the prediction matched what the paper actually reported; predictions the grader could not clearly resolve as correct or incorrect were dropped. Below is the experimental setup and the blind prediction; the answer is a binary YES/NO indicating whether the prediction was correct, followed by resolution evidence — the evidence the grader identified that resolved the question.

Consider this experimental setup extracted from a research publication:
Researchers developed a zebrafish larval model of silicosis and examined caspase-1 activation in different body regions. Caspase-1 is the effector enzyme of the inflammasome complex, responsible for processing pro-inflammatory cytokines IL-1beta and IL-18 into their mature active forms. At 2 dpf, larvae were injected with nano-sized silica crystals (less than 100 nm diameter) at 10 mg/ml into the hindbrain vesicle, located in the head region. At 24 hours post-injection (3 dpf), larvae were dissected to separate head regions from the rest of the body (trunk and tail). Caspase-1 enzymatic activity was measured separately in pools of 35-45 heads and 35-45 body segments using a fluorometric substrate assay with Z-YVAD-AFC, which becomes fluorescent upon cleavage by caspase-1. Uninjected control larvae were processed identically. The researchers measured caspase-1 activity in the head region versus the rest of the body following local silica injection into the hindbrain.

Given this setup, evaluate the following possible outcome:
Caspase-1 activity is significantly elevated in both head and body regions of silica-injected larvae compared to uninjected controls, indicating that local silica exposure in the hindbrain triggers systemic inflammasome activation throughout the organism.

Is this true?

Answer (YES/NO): NO